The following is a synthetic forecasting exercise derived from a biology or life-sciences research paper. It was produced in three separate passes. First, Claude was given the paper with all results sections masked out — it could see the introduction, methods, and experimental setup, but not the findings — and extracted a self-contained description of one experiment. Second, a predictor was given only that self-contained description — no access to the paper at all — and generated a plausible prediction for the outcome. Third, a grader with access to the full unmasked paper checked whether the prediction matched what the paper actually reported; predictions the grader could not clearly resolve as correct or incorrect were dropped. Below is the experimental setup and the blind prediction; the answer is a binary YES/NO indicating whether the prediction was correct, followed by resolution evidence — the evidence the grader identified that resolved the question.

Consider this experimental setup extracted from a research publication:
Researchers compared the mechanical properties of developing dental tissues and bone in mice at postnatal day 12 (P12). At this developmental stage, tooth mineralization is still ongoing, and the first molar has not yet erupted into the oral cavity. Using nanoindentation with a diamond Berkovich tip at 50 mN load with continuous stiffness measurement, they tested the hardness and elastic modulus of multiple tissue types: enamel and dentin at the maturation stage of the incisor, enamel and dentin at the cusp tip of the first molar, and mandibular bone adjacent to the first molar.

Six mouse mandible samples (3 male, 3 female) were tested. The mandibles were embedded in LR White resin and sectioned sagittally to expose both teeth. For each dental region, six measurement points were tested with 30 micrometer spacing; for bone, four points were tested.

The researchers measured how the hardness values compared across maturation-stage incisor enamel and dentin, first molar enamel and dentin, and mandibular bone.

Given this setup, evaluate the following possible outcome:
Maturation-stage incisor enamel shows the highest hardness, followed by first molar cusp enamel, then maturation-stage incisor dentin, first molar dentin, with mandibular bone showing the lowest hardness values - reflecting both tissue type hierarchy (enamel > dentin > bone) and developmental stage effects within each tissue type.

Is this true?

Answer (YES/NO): NO